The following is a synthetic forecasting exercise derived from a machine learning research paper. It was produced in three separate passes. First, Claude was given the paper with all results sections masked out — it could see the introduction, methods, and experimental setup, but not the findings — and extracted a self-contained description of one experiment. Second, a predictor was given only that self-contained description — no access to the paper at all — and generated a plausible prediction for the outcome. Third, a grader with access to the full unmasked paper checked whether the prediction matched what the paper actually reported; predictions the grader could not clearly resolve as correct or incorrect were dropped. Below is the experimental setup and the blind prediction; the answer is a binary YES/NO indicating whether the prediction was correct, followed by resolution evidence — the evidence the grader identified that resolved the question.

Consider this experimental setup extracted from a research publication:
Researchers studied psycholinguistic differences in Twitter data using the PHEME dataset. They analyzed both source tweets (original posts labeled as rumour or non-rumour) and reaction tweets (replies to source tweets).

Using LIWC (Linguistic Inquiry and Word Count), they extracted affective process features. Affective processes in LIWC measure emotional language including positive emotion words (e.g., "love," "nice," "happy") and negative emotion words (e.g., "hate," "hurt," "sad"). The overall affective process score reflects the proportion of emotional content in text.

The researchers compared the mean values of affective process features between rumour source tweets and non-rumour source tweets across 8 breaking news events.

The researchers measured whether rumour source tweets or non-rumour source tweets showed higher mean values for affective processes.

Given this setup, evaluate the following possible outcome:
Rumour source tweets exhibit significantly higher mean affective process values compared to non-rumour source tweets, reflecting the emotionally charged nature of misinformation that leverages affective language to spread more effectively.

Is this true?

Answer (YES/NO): NO